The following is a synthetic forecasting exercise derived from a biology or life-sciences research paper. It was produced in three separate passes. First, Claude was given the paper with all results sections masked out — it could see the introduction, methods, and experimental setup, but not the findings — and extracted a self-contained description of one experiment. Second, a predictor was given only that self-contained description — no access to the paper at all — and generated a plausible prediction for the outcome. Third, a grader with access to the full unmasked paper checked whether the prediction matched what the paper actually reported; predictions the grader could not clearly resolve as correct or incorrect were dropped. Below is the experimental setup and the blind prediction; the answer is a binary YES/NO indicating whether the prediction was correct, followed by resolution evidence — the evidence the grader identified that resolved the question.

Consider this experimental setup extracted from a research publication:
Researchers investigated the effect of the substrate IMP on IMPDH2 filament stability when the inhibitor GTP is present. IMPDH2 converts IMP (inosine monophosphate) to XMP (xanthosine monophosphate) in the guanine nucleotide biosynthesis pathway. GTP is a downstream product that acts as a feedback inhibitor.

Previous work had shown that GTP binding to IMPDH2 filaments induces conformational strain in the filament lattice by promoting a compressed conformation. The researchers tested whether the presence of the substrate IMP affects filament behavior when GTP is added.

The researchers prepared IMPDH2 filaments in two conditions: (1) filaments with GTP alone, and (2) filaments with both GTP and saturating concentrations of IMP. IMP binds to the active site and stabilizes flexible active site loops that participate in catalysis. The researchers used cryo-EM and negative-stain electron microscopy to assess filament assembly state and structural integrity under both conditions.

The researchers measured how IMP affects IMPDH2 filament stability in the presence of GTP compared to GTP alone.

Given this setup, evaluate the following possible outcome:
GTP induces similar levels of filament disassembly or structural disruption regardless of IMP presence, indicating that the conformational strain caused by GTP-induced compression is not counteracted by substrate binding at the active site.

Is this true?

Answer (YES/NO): NO